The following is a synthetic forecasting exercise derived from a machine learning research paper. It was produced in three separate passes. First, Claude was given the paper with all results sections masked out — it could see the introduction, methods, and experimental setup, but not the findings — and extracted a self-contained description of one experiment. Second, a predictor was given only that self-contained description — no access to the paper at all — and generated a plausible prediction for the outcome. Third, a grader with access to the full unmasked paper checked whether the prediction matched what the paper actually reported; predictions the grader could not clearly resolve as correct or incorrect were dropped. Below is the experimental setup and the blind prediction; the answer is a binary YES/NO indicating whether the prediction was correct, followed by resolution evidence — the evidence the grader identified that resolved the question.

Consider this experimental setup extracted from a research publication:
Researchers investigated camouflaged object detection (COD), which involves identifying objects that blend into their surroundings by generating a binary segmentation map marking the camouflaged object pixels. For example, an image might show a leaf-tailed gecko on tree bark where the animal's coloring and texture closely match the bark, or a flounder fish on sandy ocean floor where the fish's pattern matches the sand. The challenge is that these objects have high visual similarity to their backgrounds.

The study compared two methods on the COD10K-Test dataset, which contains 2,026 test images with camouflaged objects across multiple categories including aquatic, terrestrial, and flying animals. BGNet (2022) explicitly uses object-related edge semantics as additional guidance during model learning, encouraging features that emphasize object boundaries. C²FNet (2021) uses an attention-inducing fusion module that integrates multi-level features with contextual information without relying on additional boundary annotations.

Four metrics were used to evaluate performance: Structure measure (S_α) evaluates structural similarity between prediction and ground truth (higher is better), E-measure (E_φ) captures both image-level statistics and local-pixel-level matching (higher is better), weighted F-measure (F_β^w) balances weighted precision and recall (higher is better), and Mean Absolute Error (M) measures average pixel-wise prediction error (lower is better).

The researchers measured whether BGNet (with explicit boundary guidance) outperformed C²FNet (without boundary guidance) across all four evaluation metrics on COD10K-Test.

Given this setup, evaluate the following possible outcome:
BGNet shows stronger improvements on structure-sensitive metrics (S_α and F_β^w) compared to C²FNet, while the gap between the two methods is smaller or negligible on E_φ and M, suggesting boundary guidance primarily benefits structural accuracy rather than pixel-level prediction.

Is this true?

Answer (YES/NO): NO